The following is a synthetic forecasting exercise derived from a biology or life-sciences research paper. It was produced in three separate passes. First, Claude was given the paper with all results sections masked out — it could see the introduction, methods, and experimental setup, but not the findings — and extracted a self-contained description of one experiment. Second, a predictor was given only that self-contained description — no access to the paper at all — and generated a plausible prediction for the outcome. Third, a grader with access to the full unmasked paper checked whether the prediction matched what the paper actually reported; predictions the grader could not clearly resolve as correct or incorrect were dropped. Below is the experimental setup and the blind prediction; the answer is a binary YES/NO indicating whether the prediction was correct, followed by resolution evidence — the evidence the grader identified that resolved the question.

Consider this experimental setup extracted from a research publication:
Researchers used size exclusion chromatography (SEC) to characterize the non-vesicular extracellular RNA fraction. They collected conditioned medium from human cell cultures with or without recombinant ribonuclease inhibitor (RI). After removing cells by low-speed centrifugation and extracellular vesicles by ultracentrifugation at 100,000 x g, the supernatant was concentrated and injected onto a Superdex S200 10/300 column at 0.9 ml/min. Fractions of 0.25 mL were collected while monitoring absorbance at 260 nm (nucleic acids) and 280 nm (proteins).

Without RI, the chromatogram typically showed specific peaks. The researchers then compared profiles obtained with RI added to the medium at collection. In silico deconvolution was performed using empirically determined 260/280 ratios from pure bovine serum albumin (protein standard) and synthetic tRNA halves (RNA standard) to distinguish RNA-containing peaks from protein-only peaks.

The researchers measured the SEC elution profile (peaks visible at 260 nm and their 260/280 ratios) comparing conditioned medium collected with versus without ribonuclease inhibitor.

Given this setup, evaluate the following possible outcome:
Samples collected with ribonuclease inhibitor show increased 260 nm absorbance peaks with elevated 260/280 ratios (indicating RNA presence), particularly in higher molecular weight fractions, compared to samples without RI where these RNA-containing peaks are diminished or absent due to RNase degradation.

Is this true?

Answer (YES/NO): YES